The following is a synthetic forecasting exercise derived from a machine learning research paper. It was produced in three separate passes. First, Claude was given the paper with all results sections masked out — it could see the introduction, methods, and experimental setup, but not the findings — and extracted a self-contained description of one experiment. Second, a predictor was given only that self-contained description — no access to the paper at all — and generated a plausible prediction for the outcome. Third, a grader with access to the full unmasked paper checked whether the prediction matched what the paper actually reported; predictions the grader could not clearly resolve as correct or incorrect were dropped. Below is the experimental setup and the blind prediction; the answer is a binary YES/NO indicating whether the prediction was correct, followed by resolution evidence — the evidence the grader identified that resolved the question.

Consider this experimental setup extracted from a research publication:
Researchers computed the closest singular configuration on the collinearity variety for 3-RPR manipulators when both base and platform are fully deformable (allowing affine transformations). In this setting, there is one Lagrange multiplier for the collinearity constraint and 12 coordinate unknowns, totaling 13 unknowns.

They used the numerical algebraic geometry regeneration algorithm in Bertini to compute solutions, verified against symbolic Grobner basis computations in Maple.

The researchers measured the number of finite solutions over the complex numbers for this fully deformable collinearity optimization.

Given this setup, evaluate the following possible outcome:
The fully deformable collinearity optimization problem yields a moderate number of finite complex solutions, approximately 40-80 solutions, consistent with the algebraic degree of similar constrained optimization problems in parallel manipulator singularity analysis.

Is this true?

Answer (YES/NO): NO